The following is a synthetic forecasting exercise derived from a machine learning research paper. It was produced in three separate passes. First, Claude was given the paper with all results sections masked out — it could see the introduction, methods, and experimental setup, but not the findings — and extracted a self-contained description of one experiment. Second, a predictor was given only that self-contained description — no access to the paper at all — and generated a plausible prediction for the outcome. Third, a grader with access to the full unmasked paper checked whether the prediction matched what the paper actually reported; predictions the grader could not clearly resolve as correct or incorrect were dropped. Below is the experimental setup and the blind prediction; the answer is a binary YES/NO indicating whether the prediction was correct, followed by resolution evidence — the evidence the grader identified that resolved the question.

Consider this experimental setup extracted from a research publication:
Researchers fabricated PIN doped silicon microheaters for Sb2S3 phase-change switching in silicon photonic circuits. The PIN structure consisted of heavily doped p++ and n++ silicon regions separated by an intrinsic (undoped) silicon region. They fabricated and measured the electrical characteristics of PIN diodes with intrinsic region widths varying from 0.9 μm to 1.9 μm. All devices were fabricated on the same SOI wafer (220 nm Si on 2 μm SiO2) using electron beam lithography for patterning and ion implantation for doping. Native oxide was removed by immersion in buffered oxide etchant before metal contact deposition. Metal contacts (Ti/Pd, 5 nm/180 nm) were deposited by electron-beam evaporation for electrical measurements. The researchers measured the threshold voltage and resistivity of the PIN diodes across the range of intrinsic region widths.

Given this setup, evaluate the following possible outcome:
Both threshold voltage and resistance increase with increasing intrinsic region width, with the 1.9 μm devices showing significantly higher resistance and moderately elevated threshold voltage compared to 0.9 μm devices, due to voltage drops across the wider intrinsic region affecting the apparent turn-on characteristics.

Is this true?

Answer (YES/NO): NO